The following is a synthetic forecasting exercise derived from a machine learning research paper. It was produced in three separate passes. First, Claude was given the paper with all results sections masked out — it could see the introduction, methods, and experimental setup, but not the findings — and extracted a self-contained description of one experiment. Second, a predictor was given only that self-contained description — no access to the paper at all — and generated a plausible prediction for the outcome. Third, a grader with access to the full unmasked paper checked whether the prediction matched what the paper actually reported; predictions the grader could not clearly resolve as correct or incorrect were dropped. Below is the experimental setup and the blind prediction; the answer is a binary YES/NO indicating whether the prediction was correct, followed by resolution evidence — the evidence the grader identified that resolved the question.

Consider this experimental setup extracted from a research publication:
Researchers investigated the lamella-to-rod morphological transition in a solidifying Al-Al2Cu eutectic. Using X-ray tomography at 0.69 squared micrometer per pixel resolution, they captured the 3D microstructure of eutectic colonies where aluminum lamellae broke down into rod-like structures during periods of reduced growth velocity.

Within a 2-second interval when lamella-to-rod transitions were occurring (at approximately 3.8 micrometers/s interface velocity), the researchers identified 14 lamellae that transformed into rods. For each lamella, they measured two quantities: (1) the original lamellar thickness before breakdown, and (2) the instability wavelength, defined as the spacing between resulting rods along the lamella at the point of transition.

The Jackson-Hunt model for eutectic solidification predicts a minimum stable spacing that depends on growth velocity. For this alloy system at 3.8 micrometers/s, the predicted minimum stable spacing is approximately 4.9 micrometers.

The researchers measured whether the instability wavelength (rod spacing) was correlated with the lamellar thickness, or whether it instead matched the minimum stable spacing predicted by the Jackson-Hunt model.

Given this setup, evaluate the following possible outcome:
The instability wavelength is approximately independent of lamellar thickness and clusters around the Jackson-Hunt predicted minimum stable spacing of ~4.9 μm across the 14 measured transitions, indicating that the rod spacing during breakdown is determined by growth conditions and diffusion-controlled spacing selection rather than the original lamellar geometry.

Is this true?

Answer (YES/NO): YES